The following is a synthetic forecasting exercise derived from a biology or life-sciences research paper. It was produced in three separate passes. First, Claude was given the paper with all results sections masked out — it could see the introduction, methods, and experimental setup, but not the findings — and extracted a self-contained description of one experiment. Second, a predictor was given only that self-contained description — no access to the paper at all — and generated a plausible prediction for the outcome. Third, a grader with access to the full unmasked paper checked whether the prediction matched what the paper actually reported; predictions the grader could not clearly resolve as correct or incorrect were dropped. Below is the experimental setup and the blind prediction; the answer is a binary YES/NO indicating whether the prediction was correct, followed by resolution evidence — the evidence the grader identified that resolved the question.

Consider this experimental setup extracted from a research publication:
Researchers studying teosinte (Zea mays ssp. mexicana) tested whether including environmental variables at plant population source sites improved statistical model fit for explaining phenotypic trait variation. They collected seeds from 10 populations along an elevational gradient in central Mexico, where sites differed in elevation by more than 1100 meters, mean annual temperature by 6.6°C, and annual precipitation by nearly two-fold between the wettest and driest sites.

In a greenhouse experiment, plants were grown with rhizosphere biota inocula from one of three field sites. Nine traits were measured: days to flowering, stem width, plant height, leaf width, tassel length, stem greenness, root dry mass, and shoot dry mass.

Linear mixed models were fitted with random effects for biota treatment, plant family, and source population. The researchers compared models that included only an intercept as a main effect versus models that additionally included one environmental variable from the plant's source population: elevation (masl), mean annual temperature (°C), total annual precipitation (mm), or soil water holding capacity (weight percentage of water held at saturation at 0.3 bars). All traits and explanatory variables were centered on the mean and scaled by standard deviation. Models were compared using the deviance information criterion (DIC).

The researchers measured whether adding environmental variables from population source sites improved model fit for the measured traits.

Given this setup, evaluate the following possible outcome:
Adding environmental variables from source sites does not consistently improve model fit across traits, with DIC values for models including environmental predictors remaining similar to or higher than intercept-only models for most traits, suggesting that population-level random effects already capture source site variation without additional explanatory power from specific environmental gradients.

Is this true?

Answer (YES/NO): YES